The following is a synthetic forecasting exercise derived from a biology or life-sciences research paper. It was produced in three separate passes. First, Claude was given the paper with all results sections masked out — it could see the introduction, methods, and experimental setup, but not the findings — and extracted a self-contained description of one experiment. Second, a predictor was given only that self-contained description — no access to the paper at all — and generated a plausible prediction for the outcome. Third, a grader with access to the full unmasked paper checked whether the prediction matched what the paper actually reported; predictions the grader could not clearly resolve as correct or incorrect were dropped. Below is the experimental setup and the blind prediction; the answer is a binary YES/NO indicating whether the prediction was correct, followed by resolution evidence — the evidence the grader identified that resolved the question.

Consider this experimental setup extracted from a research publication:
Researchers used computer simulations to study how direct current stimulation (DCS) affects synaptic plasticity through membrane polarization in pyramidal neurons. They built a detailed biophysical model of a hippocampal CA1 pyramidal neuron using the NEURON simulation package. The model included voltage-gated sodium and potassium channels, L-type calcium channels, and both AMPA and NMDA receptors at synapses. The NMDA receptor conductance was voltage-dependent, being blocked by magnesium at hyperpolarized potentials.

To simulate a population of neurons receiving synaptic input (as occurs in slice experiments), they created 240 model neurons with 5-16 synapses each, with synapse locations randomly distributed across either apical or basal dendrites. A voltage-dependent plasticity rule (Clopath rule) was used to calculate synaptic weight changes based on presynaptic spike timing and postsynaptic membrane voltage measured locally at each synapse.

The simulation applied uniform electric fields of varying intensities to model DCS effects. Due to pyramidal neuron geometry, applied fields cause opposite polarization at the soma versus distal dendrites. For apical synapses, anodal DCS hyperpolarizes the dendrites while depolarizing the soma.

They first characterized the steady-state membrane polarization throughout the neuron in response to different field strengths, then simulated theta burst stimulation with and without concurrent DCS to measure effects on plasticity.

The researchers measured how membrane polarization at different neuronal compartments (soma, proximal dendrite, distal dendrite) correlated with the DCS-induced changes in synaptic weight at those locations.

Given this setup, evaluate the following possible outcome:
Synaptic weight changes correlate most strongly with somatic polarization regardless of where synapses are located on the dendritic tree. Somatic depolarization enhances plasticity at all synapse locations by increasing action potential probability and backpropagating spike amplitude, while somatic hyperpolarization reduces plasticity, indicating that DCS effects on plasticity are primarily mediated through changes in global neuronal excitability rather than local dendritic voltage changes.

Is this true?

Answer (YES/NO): YES